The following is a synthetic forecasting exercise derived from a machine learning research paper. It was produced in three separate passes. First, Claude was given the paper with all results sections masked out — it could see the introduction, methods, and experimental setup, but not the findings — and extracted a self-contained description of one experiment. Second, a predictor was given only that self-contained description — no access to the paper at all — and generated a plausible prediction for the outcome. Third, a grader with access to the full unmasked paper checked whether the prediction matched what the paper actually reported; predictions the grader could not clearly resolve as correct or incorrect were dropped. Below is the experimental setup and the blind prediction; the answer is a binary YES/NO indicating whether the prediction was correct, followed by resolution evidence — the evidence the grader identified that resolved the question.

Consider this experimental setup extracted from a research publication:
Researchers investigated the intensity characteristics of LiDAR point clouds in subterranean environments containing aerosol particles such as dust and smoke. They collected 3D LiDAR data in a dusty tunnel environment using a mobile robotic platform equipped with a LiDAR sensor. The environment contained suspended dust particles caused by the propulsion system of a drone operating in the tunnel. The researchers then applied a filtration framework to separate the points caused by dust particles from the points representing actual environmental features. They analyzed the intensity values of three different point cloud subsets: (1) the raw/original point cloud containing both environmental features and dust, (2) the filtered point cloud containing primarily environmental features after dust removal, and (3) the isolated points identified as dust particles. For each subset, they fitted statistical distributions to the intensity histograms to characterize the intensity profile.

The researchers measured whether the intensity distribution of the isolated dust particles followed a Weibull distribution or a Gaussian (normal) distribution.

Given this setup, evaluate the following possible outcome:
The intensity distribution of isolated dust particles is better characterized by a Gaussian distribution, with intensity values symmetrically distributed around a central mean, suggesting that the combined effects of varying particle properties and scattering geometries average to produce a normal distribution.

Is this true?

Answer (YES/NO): NO